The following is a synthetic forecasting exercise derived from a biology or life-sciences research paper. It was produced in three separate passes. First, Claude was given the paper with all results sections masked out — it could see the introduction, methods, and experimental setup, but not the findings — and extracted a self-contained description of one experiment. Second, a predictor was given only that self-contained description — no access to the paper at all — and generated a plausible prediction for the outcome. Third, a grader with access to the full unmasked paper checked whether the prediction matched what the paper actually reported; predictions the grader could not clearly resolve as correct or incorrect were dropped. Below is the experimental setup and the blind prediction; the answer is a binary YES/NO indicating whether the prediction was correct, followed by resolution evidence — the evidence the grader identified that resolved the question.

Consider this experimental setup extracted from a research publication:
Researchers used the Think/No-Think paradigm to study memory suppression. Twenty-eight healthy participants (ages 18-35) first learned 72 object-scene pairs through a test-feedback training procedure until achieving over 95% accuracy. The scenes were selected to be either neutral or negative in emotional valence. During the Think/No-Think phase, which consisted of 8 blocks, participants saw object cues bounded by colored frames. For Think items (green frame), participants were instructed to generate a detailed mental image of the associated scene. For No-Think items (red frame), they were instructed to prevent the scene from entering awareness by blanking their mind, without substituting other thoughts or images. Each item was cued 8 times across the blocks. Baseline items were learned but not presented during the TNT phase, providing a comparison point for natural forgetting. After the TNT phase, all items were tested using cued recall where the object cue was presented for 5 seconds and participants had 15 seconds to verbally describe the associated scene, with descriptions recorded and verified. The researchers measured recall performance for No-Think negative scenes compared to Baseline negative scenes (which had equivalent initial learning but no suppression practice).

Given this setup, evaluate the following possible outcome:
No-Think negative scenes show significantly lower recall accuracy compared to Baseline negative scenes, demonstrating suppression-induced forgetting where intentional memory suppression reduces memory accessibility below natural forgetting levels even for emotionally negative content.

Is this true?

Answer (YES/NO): NO